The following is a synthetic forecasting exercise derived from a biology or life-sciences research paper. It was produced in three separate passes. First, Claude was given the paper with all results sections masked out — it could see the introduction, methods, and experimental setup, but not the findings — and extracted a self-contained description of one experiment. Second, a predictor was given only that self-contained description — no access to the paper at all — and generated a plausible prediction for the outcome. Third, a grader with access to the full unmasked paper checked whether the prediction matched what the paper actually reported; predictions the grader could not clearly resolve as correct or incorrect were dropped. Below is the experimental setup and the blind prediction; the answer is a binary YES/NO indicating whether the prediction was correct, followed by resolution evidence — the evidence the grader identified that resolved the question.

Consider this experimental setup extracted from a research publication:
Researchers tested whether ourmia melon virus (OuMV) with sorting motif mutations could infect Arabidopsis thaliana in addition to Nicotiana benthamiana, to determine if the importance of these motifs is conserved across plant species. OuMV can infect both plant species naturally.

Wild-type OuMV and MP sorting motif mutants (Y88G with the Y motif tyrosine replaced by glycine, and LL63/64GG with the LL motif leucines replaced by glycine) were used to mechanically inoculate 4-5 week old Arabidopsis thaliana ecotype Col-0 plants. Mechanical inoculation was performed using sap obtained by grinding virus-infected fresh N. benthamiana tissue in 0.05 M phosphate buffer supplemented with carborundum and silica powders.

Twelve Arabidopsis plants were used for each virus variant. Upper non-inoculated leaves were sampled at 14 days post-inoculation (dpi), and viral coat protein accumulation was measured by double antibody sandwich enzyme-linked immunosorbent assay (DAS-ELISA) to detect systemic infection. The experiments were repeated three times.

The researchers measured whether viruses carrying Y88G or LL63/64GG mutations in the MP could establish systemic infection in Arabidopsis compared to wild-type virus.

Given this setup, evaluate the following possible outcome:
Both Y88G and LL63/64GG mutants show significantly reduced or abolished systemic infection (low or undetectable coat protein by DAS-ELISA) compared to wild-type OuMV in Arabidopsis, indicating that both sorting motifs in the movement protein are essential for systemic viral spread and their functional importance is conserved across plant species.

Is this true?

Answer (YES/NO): YES